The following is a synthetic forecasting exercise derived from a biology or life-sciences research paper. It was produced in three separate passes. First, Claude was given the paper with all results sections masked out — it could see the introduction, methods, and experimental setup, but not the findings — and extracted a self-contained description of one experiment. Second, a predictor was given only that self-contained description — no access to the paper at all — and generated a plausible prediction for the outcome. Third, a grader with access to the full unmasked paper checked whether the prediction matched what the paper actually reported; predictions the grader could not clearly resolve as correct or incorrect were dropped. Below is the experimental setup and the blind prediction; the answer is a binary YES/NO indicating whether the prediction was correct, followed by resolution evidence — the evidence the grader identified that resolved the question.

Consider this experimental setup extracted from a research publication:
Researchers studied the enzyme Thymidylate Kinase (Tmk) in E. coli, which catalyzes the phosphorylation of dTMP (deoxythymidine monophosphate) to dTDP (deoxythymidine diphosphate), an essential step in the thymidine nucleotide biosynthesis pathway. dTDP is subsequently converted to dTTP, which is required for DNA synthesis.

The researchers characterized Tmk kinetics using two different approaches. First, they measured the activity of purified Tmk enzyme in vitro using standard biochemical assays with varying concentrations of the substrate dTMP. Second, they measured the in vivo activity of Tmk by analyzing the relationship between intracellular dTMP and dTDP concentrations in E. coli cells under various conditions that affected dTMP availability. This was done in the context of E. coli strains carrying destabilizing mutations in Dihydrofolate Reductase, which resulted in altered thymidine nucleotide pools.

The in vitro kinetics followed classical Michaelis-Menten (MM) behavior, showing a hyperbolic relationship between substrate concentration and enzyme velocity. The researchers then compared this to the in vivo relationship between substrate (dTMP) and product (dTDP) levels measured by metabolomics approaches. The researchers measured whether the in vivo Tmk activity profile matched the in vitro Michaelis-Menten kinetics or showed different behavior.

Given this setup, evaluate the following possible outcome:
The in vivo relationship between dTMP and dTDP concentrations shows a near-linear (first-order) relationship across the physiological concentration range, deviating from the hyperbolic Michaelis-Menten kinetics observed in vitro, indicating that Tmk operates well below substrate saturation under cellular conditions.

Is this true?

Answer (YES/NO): NO